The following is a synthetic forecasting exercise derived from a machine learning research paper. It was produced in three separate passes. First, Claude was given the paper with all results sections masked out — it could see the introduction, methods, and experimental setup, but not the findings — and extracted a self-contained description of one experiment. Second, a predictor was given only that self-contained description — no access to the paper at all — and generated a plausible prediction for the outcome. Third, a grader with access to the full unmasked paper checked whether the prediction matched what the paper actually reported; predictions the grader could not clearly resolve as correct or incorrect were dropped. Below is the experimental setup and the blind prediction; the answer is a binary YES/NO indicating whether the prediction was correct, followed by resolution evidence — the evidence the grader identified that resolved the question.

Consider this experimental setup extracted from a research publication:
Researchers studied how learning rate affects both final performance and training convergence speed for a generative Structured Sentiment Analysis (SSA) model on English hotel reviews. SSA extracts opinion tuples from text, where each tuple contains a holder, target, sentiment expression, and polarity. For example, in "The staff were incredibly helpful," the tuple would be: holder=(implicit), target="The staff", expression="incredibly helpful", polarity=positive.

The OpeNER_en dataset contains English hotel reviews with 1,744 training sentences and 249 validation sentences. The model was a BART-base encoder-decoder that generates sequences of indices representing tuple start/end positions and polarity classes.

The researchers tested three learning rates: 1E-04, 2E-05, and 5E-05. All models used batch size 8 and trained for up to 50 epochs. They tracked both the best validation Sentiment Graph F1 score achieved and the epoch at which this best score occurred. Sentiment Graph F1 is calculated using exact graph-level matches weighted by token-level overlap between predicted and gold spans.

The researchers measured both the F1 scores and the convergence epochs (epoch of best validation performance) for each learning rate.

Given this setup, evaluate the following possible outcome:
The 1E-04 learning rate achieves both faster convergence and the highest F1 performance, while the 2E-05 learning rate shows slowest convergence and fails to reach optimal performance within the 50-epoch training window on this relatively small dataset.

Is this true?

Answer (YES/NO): NO